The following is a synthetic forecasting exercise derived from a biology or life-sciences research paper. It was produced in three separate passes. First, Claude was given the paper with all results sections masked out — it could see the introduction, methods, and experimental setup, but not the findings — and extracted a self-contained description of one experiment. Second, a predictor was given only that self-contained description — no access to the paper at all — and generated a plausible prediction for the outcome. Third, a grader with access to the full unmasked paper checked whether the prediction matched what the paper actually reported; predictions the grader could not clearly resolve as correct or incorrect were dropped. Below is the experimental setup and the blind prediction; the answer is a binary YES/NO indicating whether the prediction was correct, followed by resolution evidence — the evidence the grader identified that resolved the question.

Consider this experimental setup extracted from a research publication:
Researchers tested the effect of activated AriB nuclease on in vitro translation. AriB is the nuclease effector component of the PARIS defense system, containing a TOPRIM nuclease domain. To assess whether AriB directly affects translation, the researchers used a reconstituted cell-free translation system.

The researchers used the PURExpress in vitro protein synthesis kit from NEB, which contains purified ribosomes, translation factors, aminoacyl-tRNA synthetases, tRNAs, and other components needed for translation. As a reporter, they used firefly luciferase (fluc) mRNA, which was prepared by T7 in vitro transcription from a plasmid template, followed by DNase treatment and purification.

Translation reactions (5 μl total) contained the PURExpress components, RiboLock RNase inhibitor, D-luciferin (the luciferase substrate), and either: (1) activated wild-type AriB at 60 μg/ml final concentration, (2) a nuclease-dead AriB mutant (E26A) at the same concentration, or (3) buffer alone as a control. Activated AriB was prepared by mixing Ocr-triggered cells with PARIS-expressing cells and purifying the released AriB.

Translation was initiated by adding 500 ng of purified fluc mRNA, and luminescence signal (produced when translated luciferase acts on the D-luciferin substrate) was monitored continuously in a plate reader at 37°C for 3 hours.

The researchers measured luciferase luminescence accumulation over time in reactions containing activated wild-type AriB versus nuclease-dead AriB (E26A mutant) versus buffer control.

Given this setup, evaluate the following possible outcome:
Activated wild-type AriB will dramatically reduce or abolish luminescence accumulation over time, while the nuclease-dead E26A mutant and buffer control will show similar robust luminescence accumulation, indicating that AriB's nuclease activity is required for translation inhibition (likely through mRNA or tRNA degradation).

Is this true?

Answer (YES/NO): YES